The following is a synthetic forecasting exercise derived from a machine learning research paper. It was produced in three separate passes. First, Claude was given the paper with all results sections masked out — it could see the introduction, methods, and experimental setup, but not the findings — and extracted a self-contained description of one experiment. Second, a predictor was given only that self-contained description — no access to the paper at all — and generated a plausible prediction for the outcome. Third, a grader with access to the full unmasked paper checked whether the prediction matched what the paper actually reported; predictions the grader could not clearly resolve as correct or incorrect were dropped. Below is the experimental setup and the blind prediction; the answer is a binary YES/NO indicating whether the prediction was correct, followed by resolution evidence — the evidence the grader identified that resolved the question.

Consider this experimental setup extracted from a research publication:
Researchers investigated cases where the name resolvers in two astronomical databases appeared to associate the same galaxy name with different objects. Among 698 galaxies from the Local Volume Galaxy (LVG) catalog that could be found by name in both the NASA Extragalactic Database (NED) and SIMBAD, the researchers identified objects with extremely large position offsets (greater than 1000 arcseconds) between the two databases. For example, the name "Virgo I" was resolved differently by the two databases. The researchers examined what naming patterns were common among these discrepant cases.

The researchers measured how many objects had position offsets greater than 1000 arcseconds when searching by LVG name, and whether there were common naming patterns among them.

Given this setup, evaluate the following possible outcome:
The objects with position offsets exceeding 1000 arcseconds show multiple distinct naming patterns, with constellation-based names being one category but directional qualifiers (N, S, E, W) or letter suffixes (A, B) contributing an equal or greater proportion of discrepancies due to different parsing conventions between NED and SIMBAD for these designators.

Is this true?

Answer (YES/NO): NO